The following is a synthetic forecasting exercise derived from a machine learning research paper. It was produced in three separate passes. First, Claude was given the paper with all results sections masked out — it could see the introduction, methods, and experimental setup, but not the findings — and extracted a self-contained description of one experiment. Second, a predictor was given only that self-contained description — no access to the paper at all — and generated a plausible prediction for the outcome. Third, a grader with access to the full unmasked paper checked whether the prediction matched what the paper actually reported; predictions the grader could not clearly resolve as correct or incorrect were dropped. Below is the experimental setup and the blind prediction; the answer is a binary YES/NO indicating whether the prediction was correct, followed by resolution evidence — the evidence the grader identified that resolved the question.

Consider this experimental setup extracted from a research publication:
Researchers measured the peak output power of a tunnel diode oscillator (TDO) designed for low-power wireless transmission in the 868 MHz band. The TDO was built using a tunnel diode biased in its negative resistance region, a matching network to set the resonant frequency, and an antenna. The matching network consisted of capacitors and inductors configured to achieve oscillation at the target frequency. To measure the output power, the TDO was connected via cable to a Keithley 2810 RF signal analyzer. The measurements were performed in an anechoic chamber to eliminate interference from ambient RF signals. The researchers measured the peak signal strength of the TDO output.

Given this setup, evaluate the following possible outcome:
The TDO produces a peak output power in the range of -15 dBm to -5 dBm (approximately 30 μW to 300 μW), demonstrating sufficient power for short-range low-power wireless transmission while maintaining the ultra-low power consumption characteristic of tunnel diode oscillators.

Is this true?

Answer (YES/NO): NO